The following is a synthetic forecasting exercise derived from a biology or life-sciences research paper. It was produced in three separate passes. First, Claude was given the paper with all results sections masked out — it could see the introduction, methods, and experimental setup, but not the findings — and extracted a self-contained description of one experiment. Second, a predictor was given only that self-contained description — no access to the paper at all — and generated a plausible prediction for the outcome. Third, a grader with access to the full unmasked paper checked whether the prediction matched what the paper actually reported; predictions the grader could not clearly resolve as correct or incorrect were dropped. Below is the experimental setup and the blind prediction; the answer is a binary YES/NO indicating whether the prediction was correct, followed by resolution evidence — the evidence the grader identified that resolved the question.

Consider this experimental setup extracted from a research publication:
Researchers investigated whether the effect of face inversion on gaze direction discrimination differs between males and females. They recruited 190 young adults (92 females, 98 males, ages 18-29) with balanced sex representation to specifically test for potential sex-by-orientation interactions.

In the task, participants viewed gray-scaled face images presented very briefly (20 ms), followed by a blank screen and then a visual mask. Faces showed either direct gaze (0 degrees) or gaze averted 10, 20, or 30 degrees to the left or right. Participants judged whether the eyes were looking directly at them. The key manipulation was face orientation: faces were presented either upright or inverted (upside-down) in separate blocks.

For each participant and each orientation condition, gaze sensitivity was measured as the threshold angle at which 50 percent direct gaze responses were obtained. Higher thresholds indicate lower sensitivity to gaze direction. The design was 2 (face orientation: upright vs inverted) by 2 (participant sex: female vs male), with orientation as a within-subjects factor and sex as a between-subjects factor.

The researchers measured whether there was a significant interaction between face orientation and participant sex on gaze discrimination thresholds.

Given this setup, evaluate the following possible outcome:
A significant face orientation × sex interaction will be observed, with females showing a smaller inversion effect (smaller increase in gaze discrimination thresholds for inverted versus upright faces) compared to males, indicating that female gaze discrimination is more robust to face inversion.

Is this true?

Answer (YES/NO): NO